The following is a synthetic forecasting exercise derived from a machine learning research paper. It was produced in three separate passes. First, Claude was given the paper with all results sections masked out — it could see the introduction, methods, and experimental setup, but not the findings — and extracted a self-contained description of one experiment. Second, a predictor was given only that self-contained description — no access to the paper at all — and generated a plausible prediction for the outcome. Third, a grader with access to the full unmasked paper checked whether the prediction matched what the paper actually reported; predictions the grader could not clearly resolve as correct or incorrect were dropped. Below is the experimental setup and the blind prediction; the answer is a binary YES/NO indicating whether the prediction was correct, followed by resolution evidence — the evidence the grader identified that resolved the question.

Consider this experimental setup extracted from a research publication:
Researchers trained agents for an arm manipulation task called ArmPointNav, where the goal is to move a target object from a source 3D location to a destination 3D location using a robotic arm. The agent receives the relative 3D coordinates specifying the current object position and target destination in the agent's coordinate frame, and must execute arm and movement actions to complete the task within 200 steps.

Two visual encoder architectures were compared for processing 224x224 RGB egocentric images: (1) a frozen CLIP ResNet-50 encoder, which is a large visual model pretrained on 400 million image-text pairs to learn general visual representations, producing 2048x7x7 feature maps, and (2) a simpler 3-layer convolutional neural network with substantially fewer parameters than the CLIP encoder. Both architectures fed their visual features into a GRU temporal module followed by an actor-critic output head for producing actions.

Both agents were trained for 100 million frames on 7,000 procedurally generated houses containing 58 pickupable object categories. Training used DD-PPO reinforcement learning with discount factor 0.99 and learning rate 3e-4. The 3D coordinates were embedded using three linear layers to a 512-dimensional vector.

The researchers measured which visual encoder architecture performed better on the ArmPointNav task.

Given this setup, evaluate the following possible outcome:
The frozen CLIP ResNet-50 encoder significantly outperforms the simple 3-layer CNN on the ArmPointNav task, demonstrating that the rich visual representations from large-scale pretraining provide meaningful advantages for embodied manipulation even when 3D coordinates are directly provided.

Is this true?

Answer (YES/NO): NO